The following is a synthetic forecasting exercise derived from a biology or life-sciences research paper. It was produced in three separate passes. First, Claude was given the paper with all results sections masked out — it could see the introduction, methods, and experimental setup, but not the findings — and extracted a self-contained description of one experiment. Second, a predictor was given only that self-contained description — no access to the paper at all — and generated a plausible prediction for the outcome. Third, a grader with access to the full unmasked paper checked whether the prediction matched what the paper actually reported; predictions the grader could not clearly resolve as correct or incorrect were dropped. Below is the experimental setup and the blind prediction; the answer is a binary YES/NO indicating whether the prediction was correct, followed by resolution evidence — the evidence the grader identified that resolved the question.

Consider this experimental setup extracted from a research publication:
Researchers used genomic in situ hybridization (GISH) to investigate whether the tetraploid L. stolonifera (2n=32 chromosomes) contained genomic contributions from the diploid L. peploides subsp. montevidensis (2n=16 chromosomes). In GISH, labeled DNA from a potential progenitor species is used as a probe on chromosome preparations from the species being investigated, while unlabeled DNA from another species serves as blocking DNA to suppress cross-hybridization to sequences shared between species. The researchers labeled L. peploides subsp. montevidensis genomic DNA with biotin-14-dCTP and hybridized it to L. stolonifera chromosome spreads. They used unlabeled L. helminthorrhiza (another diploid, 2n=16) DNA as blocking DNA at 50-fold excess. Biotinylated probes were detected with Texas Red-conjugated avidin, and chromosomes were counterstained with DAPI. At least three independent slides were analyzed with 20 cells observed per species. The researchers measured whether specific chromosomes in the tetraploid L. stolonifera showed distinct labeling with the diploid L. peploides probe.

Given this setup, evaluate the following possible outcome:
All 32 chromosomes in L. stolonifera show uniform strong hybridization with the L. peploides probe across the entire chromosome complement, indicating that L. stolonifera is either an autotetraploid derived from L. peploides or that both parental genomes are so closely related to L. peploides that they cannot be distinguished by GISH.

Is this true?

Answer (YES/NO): NO